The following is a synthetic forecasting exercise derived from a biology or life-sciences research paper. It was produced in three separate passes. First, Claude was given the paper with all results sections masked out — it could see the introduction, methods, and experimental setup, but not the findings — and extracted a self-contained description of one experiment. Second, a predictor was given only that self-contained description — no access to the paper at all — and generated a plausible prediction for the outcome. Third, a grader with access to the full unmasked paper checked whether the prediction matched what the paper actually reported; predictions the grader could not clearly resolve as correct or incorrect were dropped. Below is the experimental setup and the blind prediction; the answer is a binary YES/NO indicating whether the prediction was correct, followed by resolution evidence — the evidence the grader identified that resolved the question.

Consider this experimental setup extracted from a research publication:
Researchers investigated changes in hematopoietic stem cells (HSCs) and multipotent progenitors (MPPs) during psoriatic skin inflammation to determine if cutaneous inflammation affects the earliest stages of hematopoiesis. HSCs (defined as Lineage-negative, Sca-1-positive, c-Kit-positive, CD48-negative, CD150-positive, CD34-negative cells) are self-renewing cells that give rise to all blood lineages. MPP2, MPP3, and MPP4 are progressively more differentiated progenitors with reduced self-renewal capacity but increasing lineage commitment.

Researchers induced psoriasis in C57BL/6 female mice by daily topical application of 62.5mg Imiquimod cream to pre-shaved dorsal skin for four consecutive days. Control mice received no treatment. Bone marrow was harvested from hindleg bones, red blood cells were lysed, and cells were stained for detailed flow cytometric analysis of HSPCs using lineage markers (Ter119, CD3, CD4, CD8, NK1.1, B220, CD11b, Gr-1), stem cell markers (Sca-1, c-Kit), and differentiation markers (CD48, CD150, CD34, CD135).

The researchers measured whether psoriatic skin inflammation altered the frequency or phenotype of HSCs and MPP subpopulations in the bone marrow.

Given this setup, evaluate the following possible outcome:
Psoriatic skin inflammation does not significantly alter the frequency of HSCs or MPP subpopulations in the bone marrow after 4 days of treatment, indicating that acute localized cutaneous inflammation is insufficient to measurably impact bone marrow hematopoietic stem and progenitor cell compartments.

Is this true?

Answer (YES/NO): NO